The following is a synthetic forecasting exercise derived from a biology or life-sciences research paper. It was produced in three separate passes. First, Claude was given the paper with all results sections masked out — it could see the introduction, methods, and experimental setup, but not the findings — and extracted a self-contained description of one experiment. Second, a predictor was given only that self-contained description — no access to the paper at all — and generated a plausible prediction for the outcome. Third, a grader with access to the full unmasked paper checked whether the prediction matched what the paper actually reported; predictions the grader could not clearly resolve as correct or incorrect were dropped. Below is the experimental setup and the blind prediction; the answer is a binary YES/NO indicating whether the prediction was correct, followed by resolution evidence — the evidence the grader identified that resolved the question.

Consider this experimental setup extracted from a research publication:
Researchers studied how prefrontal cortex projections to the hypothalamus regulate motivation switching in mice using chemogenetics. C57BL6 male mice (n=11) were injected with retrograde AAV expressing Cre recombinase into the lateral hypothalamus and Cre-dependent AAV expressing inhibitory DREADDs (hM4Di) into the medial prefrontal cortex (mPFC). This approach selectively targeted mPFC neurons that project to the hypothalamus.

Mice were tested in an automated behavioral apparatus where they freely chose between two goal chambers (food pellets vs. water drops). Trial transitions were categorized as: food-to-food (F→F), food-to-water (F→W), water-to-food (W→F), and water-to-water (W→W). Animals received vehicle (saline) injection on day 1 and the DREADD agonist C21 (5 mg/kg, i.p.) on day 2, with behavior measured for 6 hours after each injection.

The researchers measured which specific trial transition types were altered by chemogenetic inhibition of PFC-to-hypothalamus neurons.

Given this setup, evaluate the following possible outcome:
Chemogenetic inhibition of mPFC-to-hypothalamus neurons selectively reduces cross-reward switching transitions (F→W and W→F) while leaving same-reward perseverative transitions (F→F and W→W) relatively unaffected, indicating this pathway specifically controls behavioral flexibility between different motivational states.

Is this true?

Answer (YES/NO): NO